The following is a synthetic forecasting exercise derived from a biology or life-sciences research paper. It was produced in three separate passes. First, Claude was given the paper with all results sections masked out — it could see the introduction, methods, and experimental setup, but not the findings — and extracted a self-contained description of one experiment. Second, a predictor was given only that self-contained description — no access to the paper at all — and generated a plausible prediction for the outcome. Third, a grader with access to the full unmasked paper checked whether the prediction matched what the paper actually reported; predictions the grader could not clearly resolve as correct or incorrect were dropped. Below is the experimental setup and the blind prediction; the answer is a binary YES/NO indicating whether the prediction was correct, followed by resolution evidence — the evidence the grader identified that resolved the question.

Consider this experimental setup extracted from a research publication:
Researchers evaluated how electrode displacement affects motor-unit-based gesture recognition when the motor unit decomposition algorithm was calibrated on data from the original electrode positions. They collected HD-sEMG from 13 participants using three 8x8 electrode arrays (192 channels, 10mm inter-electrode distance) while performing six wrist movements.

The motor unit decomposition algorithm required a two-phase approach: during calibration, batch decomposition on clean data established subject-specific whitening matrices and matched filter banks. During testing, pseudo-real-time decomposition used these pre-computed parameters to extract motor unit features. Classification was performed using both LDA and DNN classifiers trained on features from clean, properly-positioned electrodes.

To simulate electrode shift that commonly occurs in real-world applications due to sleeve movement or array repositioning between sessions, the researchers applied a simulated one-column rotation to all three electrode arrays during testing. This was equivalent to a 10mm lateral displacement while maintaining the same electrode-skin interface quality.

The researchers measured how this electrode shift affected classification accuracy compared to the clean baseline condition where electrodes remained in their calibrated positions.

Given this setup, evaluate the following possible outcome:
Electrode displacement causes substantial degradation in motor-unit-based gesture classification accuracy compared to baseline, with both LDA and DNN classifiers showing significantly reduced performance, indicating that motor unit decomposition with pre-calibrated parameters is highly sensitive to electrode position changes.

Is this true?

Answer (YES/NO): YES